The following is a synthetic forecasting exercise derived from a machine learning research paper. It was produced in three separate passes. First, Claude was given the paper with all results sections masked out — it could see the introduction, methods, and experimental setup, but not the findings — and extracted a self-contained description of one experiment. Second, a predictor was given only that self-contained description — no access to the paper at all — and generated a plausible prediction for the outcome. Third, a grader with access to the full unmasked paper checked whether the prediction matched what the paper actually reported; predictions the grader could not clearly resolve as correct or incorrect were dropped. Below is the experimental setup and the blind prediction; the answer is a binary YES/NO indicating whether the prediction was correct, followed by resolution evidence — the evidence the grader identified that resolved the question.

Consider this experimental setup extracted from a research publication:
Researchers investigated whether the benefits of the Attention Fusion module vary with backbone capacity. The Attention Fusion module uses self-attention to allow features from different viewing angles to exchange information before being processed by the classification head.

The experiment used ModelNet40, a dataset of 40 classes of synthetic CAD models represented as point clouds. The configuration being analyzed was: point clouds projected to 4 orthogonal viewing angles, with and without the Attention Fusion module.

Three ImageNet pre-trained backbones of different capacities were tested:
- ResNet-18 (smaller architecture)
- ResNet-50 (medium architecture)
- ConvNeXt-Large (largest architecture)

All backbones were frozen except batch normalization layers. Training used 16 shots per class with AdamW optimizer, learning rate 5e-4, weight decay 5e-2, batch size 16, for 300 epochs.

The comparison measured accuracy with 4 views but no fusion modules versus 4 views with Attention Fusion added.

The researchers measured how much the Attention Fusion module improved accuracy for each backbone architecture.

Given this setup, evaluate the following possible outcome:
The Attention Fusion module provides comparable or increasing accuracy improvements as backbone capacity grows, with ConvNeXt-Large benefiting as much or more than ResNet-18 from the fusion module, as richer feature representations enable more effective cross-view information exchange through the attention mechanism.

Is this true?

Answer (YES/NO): NO